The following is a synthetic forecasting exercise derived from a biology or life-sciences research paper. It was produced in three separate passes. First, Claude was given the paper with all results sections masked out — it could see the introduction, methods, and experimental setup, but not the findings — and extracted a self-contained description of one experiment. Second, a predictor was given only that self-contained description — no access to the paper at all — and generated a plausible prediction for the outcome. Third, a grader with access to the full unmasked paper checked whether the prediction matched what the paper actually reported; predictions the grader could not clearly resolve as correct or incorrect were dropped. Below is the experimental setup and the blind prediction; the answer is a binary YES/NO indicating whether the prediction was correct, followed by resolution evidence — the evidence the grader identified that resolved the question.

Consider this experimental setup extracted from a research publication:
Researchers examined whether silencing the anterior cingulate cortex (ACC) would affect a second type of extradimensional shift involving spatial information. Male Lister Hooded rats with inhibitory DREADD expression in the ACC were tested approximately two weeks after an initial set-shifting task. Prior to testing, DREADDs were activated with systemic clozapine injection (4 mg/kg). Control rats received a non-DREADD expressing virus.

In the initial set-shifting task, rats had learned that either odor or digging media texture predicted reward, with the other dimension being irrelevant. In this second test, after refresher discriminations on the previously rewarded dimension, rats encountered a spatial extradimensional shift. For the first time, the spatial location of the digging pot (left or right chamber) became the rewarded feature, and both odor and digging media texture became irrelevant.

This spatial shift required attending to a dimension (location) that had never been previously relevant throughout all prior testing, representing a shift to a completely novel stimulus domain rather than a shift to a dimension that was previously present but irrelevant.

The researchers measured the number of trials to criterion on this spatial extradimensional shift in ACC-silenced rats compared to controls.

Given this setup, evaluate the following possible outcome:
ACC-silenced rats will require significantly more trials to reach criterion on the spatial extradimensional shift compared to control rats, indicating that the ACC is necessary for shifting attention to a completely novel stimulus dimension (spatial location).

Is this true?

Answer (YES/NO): NO